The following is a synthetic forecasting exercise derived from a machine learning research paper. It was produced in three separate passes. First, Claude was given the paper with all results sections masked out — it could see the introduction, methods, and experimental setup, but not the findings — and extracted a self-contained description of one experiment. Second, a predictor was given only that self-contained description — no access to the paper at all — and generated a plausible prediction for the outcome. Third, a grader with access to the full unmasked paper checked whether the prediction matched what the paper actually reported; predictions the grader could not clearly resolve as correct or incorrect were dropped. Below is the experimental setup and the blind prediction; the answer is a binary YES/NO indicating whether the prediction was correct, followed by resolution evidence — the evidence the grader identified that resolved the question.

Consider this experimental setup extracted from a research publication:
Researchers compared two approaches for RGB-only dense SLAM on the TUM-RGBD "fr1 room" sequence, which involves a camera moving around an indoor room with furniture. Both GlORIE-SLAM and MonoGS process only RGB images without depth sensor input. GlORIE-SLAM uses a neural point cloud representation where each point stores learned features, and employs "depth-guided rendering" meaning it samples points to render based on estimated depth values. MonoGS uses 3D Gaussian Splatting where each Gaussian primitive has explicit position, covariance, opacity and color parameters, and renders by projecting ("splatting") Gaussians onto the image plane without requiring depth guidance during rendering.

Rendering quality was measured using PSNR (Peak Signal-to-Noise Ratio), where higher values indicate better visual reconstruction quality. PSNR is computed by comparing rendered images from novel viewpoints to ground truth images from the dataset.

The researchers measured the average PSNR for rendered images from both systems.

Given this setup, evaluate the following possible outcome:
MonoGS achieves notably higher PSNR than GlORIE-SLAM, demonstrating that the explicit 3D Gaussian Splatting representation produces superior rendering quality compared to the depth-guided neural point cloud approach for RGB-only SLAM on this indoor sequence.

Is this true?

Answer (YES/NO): NO